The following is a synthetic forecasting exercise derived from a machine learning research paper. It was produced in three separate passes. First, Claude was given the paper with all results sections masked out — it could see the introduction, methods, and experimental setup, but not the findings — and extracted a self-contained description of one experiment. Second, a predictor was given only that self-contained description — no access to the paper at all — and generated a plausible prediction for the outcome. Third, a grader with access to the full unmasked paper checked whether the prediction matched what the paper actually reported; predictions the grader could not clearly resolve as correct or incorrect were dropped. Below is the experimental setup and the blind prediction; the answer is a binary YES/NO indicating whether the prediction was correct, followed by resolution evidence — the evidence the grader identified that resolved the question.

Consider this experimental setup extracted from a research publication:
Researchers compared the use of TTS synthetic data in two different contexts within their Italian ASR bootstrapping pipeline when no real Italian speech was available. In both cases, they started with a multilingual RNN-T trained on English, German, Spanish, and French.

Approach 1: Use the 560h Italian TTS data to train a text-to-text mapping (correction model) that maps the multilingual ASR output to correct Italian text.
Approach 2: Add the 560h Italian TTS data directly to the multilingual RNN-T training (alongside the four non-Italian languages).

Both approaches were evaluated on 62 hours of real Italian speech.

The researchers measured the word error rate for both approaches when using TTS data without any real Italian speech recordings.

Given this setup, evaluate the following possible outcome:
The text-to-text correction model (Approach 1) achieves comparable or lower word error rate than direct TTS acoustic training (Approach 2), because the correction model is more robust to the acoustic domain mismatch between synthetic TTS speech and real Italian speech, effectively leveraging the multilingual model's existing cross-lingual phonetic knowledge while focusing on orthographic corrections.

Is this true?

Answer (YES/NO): YES